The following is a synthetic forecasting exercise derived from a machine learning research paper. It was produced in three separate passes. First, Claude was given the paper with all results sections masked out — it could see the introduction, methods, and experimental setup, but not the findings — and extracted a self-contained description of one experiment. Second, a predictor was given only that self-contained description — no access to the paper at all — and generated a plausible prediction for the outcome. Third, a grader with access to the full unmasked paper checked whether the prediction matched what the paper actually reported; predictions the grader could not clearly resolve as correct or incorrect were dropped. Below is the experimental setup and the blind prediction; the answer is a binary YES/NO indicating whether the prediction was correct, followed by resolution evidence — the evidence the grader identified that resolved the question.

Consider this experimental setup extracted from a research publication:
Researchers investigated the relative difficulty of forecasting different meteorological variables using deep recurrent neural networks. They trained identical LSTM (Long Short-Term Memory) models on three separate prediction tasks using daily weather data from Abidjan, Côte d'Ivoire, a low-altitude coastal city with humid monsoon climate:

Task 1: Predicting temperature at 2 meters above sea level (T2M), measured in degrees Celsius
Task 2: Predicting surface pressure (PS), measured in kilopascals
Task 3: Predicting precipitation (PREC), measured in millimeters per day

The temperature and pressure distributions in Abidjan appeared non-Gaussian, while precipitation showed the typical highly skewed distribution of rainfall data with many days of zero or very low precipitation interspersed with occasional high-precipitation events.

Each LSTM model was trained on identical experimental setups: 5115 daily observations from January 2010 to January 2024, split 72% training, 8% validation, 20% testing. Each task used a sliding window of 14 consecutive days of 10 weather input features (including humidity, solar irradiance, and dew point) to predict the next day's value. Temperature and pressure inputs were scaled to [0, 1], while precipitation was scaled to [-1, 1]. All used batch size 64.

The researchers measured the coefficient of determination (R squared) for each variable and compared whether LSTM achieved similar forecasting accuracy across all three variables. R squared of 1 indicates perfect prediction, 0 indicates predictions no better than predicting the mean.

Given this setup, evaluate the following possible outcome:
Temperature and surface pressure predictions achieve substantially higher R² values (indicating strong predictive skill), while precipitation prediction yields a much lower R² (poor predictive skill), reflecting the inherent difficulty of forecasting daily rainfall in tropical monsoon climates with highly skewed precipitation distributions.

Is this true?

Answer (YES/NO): YES